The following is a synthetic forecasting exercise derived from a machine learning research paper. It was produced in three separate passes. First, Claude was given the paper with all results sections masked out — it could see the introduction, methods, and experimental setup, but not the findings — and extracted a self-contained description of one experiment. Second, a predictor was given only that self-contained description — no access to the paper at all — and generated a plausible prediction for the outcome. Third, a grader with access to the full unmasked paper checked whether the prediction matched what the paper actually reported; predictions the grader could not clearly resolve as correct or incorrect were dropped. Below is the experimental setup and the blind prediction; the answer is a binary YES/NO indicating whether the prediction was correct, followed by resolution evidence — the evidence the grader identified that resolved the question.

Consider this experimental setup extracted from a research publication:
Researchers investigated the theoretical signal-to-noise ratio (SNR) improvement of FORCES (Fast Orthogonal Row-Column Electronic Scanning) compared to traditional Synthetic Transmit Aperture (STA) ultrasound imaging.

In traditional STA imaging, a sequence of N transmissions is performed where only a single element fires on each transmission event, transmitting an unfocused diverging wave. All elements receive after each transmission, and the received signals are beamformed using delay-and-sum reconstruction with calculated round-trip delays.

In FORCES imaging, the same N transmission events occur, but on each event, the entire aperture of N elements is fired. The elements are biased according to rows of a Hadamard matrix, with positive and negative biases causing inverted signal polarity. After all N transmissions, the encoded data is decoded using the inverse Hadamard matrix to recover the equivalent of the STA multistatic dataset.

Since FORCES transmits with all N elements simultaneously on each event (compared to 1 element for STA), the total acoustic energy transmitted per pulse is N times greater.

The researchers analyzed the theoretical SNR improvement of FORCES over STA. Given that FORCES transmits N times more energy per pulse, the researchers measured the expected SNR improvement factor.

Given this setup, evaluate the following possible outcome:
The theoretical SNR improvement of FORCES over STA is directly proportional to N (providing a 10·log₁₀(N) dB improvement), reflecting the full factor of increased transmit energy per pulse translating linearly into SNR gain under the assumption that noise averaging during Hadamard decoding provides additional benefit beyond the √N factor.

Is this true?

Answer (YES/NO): NO